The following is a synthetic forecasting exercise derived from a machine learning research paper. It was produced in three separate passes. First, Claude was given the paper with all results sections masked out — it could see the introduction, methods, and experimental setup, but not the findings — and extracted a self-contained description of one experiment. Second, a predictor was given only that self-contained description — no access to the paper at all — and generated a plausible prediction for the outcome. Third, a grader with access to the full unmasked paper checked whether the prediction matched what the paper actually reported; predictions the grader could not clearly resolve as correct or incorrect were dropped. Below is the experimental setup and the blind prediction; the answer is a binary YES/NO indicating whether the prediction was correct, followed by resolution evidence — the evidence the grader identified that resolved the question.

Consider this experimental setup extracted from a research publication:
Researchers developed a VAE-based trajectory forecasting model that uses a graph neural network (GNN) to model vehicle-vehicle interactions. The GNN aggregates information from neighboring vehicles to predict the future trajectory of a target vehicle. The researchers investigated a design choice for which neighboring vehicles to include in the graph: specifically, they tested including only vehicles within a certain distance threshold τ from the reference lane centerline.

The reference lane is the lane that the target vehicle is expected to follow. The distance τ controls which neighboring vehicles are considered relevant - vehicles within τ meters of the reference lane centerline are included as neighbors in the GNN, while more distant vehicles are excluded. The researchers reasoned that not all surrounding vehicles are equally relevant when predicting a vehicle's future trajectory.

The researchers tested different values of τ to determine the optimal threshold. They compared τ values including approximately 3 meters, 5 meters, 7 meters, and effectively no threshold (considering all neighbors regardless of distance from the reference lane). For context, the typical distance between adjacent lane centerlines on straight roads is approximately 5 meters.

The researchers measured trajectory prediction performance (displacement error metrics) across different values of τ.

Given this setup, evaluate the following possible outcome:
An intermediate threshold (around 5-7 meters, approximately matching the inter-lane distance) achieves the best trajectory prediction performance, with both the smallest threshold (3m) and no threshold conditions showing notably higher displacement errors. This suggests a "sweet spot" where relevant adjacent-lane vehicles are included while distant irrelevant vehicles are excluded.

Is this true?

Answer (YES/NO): NO